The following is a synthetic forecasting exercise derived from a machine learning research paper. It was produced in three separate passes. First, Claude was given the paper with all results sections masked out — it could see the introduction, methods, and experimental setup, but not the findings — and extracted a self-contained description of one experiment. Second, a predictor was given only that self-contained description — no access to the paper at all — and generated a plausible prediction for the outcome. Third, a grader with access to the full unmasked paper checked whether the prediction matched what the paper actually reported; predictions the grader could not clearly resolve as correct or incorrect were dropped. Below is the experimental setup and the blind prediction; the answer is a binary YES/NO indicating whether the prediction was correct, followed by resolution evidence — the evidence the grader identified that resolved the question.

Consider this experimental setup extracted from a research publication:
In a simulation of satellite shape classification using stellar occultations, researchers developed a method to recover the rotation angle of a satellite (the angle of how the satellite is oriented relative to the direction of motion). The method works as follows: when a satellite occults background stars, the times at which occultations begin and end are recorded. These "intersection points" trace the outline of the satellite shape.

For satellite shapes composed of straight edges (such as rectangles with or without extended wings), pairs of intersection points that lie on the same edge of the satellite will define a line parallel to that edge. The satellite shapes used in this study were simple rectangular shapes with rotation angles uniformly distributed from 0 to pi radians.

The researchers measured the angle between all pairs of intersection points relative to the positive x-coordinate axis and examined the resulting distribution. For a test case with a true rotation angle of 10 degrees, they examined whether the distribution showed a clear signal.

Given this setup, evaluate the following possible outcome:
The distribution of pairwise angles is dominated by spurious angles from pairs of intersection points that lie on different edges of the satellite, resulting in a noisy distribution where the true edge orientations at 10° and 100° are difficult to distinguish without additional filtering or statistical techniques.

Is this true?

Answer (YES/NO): NO